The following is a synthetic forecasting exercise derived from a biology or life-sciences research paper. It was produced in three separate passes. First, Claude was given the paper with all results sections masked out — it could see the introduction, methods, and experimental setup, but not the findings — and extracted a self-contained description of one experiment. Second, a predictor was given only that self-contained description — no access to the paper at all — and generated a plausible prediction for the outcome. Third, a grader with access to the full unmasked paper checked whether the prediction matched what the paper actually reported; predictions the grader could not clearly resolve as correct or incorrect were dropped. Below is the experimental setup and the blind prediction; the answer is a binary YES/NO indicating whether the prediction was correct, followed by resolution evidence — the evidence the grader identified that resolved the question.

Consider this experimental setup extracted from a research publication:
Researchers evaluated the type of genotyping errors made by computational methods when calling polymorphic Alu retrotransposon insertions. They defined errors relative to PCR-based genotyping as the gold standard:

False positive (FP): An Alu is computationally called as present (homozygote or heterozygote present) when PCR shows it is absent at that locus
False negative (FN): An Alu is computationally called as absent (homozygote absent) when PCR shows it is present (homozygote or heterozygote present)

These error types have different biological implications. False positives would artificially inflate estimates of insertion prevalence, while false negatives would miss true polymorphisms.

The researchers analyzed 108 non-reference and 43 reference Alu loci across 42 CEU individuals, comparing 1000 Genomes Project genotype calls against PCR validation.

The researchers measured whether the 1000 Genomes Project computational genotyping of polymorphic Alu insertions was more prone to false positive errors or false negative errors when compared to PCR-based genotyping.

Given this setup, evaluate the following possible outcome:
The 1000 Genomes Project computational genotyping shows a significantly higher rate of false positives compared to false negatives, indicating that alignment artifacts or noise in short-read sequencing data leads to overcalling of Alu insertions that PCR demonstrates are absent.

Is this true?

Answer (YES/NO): NO